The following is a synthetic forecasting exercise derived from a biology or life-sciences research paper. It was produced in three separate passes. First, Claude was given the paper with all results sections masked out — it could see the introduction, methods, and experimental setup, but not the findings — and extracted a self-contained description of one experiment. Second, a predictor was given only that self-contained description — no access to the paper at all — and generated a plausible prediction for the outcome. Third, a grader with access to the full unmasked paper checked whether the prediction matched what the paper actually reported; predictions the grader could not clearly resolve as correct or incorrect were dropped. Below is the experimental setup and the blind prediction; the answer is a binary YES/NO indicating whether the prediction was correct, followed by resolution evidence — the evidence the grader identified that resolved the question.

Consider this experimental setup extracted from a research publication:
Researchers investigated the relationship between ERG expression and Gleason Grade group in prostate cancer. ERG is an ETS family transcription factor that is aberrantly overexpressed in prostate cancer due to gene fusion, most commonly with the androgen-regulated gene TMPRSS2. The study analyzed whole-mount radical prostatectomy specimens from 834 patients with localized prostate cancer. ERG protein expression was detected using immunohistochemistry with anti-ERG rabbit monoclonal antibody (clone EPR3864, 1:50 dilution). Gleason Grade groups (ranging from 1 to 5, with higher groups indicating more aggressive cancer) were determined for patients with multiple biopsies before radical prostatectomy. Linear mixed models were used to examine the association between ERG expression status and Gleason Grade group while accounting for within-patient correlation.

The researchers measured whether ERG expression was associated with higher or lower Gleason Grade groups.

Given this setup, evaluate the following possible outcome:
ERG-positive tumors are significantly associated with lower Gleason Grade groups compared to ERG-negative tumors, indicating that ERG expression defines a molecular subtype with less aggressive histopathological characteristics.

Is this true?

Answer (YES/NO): YES